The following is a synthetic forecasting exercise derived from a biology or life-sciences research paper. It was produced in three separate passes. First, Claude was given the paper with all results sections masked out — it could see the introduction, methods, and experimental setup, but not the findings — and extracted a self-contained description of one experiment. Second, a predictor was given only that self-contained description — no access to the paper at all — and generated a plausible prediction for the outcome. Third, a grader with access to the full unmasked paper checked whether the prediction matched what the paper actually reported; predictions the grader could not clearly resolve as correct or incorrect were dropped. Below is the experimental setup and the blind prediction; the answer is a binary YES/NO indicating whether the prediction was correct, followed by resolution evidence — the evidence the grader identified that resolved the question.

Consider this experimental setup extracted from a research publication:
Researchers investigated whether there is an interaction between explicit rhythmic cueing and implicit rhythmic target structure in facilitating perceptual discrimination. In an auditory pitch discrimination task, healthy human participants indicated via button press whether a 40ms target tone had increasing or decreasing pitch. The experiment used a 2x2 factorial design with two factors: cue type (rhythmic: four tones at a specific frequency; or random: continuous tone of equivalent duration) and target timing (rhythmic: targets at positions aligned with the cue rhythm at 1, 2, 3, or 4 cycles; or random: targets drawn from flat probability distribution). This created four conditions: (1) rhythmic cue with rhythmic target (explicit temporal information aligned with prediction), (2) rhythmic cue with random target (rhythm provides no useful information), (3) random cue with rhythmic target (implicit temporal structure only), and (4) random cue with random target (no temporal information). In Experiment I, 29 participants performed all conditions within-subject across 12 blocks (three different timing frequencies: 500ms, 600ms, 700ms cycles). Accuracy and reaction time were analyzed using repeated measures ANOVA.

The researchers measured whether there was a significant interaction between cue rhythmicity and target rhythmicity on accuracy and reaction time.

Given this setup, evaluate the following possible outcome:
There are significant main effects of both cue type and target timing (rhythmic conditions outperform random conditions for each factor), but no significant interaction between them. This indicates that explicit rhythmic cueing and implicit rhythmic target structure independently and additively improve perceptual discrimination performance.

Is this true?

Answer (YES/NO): NO